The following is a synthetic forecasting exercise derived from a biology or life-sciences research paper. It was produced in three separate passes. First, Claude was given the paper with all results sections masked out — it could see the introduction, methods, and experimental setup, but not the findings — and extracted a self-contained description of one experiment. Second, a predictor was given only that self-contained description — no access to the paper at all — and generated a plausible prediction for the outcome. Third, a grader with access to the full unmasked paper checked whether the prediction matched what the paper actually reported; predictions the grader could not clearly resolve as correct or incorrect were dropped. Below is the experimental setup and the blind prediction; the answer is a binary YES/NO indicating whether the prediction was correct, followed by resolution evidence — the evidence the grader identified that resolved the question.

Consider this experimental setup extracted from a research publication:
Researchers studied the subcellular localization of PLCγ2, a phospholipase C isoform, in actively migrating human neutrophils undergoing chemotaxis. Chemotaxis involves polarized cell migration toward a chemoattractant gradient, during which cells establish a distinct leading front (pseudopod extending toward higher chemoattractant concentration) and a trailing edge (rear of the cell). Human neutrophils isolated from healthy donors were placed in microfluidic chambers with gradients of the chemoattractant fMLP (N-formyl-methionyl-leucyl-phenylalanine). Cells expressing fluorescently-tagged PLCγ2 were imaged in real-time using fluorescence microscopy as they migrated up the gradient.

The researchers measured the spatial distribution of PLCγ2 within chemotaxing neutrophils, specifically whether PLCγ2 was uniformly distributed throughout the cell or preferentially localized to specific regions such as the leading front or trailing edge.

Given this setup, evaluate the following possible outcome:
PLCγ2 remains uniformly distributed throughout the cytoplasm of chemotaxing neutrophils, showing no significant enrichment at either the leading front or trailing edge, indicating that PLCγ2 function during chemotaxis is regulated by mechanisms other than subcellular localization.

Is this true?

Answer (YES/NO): NO